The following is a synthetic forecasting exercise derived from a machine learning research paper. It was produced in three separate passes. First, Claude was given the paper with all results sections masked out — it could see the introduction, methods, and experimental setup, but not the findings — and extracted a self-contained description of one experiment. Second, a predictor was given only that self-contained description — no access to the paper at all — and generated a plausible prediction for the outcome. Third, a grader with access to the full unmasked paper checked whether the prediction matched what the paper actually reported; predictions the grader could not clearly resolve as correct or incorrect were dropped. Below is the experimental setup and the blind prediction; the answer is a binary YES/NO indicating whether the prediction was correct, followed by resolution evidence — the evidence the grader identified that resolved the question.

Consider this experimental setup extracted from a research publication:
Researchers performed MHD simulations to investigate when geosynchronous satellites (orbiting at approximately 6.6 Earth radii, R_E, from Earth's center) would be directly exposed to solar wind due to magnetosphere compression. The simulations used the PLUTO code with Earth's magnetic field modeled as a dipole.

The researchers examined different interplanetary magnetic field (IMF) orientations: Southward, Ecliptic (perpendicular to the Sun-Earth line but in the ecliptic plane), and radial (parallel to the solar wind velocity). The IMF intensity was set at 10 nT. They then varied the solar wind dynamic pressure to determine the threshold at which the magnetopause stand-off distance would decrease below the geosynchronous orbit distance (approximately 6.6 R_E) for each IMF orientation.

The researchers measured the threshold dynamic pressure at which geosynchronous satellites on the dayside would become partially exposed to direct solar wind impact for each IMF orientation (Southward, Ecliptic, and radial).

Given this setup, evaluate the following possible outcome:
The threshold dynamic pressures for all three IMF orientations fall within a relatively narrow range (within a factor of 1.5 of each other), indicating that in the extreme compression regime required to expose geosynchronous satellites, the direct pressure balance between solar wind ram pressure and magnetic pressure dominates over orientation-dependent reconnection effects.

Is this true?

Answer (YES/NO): NO